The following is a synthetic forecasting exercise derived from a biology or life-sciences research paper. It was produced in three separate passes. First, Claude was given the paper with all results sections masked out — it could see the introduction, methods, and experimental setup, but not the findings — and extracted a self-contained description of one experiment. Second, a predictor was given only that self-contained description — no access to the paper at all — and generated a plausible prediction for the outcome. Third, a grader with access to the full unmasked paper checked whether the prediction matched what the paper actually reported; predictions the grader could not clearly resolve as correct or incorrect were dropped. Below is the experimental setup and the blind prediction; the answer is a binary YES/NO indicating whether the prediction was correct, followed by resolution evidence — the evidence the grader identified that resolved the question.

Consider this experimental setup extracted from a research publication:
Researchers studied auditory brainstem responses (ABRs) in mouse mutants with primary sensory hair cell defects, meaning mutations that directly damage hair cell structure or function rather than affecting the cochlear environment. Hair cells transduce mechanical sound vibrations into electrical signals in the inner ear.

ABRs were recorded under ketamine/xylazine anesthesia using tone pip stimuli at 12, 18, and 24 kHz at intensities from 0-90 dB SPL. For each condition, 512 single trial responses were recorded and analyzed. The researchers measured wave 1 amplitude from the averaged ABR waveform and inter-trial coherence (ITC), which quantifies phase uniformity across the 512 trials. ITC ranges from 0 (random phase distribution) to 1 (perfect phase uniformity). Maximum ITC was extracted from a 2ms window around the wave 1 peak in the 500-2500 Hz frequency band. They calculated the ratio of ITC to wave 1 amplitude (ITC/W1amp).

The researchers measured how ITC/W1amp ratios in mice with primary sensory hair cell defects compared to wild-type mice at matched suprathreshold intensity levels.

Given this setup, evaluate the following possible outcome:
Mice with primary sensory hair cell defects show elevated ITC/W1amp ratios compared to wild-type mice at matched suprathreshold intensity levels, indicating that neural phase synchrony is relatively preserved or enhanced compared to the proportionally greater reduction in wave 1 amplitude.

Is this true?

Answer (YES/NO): NO